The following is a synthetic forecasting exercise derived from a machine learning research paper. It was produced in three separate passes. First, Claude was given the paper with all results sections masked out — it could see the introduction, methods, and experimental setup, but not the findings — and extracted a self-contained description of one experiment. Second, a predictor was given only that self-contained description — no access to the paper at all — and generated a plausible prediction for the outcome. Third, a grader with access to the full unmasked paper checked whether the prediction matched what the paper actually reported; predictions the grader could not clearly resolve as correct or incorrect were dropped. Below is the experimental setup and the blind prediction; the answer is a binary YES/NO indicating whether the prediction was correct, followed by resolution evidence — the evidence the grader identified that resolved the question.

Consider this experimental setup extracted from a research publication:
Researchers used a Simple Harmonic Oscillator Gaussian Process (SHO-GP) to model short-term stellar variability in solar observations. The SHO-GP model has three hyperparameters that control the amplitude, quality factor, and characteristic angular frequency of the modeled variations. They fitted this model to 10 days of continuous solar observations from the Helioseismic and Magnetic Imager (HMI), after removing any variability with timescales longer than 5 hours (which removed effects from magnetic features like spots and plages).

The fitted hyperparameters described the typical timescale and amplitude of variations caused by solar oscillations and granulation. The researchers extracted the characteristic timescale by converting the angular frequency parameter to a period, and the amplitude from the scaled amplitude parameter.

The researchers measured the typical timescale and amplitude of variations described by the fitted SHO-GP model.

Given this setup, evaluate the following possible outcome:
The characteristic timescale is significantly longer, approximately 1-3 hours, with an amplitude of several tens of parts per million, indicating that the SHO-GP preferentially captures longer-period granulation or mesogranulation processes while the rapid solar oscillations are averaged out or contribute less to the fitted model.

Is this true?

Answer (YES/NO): NO